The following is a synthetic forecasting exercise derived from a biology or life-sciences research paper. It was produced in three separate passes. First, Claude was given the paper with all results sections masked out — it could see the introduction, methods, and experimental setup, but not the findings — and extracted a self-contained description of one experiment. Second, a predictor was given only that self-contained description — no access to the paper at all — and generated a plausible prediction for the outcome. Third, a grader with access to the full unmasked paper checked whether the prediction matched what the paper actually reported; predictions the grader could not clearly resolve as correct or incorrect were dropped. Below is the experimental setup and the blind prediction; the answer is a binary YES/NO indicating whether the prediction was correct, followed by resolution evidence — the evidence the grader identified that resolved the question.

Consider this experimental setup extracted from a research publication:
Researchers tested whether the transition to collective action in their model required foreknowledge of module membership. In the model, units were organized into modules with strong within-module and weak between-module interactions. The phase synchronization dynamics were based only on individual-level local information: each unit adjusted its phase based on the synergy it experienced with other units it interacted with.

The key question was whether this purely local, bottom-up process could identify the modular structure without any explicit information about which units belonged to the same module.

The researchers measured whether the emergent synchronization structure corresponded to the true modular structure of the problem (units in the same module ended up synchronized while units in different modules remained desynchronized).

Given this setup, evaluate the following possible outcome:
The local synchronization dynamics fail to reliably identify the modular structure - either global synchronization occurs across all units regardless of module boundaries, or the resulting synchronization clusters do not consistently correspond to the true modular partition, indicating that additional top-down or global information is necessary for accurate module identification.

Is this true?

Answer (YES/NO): NO